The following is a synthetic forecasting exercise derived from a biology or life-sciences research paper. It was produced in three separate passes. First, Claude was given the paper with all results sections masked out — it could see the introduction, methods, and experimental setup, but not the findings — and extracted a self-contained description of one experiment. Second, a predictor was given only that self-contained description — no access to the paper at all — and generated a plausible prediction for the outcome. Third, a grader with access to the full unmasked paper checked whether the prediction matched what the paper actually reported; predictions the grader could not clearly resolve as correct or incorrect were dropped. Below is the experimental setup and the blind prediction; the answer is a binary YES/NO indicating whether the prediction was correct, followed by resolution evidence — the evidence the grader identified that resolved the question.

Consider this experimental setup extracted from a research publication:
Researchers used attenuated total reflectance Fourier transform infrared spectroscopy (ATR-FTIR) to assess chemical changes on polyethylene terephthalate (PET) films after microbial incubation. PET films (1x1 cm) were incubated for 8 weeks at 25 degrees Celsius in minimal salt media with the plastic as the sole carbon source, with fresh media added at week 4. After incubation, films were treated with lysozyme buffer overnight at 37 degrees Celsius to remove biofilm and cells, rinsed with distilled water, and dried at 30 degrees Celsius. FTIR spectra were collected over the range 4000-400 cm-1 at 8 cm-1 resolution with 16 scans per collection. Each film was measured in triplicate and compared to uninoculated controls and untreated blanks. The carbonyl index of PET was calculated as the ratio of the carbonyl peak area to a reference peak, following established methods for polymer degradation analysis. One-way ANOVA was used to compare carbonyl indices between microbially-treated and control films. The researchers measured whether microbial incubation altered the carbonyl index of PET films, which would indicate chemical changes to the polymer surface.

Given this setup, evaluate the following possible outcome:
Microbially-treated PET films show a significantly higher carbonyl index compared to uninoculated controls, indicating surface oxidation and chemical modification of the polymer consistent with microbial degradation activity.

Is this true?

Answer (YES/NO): NO